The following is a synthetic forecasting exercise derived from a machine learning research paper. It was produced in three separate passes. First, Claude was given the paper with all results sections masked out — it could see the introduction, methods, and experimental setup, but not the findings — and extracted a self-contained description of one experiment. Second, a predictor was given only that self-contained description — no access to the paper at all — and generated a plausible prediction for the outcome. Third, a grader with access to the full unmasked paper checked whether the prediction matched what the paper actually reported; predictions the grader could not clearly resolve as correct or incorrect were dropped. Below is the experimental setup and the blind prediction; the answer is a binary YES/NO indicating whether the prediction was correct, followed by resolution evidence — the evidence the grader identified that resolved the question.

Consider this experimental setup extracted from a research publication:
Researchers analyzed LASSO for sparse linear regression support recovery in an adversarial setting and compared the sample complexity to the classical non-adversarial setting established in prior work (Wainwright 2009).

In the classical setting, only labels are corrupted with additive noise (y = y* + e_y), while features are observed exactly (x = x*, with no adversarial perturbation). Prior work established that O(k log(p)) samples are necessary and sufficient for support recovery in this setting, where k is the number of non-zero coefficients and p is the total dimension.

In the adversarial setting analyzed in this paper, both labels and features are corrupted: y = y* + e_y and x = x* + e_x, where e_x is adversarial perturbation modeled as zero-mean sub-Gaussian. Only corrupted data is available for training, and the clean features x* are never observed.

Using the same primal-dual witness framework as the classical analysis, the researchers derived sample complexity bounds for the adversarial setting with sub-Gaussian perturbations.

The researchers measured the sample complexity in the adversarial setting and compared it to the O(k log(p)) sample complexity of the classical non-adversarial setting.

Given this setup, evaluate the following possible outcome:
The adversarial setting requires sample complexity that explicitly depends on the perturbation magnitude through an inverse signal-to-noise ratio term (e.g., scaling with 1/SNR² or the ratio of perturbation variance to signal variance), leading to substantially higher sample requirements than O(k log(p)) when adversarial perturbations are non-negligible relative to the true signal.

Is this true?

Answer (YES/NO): NO